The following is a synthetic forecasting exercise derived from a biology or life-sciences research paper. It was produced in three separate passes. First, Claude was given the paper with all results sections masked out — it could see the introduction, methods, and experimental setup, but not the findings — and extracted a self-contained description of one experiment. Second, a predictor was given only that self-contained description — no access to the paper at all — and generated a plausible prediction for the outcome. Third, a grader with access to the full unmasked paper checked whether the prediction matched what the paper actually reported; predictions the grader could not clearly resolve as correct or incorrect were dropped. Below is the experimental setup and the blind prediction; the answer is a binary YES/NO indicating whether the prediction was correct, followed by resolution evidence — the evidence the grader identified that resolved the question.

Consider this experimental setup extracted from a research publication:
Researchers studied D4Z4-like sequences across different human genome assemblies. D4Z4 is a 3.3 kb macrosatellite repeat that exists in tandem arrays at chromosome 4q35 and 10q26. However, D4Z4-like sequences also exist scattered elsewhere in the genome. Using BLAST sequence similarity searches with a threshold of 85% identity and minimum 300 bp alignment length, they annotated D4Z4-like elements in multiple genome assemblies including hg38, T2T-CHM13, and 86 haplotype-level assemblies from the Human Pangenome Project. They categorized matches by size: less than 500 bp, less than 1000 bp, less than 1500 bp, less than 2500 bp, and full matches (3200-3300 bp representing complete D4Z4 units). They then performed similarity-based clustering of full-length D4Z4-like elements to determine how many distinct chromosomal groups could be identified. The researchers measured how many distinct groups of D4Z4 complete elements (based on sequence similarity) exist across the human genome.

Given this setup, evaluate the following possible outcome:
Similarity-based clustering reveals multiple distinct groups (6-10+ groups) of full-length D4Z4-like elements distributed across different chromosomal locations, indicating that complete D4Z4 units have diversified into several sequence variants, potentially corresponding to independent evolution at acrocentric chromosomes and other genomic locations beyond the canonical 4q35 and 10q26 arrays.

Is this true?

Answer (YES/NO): YES